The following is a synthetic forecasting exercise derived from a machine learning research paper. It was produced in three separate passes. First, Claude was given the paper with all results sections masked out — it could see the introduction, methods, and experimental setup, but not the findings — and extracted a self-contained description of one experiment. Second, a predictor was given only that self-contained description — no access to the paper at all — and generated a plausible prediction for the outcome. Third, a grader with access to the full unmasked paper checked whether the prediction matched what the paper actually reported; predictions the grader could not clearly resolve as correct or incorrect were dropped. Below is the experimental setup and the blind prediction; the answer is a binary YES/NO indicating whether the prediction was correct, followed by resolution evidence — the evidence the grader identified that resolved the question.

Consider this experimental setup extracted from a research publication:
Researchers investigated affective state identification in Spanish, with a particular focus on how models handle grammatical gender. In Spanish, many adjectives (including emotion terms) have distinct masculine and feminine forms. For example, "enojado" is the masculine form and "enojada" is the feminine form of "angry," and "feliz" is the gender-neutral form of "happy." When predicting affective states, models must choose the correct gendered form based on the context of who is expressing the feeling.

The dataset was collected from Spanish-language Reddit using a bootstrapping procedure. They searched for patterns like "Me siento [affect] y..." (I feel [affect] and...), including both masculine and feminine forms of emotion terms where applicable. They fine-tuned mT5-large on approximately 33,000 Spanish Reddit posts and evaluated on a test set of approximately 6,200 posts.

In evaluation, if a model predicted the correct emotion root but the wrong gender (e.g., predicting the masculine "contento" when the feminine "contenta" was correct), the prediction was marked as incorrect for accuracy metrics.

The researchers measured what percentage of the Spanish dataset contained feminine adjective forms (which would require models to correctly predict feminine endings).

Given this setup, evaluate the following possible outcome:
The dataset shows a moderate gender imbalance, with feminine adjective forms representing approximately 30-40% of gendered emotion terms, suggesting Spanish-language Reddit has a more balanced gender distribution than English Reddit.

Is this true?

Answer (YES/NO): NO